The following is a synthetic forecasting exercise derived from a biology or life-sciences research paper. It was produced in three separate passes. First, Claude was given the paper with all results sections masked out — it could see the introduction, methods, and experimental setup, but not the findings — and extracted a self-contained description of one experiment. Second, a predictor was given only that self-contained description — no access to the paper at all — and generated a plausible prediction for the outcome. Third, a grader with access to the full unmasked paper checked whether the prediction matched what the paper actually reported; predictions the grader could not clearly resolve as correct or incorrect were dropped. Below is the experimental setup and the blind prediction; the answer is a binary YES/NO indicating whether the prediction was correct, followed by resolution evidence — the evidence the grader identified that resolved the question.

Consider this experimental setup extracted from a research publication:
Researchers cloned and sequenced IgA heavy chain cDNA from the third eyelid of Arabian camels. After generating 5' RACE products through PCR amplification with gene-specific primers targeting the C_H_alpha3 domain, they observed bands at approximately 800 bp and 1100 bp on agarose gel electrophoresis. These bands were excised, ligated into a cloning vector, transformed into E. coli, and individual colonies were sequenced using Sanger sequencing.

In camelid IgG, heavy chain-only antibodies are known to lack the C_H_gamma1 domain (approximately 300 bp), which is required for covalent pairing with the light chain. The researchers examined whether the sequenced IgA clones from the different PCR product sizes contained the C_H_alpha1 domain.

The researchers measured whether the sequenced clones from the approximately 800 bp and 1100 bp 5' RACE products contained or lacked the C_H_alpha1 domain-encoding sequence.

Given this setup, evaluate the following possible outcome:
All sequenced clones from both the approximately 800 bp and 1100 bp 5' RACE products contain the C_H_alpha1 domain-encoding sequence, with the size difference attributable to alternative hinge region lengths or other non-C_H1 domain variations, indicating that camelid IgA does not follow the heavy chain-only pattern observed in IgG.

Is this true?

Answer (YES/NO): NO